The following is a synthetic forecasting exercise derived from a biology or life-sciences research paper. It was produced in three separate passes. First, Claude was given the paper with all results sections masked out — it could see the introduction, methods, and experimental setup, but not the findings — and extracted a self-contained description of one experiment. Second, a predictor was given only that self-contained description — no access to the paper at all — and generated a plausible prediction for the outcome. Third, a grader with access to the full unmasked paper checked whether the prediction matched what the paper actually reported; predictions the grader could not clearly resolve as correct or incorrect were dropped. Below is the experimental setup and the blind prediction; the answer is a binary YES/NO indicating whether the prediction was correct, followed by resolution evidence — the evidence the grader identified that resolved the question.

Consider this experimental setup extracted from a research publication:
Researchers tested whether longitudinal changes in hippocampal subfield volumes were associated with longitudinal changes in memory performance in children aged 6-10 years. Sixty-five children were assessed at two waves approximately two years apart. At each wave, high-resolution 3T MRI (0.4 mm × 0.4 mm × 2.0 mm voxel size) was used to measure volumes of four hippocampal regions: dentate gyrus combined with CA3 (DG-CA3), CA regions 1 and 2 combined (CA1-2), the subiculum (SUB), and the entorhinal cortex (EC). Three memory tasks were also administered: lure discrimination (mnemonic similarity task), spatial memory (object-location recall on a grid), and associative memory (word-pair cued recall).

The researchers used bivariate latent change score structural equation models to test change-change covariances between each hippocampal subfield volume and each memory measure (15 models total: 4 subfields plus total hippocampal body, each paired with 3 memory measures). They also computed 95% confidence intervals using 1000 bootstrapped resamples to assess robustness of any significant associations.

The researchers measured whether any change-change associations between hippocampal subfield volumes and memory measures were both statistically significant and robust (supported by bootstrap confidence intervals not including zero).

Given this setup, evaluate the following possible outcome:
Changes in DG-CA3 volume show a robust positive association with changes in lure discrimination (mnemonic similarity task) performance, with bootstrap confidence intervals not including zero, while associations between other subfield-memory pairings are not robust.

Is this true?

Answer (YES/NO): NO